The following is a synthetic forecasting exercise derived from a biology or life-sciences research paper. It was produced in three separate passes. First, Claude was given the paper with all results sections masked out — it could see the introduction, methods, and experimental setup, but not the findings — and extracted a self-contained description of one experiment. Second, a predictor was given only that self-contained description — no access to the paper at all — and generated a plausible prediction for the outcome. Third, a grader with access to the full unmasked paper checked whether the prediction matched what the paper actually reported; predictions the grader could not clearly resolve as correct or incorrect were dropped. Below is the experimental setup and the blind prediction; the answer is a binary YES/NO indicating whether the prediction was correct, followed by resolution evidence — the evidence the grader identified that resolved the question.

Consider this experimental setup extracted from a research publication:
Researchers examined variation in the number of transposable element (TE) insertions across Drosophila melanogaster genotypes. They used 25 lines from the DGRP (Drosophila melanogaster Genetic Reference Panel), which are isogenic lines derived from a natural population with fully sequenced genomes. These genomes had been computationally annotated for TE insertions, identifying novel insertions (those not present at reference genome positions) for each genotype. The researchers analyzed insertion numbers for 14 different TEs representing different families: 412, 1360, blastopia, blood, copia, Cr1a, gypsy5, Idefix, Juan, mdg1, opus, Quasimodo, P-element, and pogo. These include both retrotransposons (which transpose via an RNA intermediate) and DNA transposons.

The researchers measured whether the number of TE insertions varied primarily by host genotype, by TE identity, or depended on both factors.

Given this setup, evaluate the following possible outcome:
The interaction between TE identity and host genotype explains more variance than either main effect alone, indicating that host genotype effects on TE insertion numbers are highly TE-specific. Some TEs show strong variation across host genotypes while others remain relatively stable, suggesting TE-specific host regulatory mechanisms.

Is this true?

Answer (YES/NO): NO